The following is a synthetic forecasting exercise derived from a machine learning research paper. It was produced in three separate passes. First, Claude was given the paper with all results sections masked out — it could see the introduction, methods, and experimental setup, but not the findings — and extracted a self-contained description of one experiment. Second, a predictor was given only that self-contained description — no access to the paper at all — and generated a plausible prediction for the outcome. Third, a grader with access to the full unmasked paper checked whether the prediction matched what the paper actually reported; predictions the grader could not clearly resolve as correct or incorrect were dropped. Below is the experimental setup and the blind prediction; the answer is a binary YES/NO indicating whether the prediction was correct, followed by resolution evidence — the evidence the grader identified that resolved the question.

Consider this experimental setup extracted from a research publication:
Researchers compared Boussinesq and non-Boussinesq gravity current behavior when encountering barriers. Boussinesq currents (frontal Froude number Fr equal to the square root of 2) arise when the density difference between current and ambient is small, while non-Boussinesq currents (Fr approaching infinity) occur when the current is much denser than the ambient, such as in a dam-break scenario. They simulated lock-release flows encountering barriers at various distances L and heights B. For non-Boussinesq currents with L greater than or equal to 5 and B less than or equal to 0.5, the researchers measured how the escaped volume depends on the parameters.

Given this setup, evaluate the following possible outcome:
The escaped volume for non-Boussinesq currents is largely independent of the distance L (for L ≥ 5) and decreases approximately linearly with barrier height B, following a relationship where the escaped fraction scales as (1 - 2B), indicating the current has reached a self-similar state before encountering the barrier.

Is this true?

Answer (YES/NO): NO